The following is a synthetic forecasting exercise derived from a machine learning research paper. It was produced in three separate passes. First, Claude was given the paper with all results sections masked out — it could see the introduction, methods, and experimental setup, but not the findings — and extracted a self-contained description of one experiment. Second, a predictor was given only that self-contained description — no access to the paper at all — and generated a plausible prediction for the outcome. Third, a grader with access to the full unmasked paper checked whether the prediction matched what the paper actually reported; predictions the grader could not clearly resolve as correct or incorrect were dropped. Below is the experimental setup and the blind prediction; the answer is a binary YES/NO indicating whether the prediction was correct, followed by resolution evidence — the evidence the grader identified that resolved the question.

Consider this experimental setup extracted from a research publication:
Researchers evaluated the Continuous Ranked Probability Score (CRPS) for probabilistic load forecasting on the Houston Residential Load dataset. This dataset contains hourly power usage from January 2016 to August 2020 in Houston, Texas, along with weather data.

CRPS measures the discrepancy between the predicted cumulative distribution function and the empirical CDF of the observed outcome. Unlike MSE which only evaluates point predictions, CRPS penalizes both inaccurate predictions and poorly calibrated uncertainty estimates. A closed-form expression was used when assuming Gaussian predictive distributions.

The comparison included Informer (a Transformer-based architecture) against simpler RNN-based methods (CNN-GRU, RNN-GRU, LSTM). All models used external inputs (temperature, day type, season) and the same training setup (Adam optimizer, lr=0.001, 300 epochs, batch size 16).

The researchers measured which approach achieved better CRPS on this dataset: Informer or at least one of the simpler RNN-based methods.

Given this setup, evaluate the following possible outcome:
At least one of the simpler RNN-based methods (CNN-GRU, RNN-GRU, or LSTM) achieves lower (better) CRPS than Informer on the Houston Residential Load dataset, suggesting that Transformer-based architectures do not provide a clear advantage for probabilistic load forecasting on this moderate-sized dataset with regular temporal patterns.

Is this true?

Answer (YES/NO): NO